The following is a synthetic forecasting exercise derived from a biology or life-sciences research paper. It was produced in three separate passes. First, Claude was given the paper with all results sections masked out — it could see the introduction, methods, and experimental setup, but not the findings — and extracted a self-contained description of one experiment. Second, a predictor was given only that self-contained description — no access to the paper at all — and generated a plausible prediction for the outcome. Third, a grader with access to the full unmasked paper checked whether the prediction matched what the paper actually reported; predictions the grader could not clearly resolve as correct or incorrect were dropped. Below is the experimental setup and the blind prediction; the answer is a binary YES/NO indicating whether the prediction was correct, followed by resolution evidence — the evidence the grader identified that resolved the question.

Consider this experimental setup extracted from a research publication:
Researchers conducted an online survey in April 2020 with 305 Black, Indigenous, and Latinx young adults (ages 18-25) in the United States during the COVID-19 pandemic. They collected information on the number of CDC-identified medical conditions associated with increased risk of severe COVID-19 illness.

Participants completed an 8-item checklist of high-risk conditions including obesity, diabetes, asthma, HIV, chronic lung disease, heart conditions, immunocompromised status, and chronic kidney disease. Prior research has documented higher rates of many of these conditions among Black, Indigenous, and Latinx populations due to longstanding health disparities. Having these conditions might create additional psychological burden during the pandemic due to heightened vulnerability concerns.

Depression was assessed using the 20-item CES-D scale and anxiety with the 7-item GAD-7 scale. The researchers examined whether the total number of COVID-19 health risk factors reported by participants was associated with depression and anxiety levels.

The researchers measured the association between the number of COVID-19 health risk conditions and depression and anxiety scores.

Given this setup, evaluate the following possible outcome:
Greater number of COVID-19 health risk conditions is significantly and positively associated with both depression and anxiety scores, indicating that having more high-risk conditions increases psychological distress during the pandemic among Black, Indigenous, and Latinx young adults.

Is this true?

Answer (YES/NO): YES